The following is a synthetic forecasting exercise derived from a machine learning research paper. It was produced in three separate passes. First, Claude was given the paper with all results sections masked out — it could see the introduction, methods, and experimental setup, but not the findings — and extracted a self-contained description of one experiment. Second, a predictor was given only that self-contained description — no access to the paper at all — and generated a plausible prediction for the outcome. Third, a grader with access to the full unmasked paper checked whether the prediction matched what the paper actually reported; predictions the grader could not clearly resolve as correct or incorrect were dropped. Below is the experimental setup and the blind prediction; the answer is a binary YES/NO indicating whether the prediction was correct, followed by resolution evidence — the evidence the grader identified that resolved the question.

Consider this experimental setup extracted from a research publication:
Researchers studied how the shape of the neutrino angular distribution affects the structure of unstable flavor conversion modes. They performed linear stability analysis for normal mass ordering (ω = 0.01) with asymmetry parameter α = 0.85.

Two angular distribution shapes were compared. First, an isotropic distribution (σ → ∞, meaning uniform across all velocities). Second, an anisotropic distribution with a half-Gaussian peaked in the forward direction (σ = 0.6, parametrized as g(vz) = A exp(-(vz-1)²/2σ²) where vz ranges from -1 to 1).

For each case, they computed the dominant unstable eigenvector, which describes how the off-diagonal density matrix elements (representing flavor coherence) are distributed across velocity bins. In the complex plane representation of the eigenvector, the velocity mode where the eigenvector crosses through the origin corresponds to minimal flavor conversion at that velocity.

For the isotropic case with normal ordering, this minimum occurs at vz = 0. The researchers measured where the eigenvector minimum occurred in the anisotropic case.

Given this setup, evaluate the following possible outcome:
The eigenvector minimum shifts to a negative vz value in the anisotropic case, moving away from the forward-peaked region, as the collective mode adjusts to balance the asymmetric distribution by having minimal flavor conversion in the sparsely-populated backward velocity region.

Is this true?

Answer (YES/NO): NO